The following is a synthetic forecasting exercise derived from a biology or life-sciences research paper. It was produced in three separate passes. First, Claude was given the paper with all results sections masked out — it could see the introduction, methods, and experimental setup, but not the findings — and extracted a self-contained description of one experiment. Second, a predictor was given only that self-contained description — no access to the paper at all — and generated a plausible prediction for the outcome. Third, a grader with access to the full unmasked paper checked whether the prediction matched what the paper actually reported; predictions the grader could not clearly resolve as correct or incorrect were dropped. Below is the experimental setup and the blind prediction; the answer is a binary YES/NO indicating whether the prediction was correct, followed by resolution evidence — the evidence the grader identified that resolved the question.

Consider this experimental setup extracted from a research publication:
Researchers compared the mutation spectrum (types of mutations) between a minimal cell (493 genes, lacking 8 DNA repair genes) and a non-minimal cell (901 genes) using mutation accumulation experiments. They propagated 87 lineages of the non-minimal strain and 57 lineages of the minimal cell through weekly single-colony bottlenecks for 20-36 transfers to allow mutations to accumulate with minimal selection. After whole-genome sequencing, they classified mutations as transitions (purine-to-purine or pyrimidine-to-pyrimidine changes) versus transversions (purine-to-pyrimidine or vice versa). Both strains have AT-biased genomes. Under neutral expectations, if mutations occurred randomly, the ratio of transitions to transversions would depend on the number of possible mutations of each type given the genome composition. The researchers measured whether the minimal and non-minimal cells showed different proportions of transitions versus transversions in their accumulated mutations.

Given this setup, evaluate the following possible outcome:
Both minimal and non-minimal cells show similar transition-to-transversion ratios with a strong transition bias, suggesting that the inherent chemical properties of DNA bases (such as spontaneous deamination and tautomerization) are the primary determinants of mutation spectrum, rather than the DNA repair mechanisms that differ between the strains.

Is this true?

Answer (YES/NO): NO